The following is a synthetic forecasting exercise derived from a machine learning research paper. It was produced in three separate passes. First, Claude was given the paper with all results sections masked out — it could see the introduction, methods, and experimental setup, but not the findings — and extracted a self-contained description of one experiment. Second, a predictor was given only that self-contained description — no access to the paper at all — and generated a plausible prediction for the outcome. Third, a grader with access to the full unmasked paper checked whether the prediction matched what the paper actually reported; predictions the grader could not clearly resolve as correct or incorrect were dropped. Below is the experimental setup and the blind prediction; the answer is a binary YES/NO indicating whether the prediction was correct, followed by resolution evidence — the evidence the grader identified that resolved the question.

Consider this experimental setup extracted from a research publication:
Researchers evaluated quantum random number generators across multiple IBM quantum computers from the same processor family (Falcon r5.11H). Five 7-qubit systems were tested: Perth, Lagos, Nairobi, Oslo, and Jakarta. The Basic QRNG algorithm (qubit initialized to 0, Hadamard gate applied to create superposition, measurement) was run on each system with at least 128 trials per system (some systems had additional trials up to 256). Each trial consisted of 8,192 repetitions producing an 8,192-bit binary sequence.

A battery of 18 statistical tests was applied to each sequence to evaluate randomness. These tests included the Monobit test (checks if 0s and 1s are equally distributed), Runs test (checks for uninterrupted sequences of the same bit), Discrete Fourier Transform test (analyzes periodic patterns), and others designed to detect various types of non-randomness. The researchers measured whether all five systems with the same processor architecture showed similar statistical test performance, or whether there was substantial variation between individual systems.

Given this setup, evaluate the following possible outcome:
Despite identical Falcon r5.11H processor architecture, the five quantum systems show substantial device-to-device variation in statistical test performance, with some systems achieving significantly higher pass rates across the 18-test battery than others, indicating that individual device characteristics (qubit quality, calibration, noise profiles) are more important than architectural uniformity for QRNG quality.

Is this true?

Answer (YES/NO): YES